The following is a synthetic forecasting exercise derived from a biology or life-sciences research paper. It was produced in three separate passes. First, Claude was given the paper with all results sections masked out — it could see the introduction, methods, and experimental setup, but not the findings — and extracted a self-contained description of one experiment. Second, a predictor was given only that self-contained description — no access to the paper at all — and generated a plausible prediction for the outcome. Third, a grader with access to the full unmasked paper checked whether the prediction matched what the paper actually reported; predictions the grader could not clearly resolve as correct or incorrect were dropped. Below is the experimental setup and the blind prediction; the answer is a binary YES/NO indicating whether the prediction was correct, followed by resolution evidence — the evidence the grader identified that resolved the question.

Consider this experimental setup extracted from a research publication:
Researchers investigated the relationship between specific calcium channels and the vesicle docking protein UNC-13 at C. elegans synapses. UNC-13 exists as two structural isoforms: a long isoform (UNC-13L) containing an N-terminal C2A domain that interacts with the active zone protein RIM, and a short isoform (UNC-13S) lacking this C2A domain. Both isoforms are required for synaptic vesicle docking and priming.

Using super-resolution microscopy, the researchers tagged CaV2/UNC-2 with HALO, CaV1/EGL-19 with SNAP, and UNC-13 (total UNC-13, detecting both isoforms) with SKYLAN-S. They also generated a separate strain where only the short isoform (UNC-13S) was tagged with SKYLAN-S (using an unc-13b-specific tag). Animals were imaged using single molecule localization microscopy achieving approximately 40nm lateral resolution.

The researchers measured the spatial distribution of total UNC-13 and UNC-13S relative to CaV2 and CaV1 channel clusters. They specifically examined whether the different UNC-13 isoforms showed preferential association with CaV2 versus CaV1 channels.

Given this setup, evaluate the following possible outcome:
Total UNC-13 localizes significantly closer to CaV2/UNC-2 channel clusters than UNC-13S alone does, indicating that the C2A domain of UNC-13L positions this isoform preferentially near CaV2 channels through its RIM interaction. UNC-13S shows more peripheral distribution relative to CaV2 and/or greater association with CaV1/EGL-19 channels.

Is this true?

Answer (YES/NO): YES